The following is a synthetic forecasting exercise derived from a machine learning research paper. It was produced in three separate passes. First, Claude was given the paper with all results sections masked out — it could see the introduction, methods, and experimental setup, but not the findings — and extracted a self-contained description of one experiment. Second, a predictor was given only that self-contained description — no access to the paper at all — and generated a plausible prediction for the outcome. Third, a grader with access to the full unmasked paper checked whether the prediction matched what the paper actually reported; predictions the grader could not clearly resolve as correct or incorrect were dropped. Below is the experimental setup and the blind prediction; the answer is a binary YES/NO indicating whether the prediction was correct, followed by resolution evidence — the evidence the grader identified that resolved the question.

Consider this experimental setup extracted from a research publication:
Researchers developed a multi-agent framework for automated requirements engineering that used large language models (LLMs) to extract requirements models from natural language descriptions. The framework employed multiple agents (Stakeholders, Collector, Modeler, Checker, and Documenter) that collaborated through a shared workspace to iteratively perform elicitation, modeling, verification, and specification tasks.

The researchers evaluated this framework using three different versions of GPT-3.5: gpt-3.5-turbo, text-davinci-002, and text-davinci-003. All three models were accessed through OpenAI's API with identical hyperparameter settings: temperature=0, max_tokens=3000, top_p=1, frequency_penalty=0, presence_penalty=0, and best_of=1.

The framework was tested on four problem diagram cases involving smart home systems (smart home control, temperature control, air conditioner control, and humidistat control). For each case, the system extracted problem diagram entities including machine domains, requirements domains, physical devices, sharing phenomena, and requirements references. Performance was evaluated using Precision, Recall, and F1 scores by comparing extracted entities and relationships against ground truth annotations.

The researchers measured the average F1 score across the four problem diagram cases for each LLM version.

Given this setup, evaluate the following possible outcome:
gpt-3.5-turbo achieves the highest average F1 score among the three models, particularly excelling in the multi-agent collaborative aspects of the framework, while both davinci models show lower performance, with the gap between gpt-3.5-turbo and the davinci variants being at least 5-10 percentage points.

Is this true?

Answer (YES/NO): NO